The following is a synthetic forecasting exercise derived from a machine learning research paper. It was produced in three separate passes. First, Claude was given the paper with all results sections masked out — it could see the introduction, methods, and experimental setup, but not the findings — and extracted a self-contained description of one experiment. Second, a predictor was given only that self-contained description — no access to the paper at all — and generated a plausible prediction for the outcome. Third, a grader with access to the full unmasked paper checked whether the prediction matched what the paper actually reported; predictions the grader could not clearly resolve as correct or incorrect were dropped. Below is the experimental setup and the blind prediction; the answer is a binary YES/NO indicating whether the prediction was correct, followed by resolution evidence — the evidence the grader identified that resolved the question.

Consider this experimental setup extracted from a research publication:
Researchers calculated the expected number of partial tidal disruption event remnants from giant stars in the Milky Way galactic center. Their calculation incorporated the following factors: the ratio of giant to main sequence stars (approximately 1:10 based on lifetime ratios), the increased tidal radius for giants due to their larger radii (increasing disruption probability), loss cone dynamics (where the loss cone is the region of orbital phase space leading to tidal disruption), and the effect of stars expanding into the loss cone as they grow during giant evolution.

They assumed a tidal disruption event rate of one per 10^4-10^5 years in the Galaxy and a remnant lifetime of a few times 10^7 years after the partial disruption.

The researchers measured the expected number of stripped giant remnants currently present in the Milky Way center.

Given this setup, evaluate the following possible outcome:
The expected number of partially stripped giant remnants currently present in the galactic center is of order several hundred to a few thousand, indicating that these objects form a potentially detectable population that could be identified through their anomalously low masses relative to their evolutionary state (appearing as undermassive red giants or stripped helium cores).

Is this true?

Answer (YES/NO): NO